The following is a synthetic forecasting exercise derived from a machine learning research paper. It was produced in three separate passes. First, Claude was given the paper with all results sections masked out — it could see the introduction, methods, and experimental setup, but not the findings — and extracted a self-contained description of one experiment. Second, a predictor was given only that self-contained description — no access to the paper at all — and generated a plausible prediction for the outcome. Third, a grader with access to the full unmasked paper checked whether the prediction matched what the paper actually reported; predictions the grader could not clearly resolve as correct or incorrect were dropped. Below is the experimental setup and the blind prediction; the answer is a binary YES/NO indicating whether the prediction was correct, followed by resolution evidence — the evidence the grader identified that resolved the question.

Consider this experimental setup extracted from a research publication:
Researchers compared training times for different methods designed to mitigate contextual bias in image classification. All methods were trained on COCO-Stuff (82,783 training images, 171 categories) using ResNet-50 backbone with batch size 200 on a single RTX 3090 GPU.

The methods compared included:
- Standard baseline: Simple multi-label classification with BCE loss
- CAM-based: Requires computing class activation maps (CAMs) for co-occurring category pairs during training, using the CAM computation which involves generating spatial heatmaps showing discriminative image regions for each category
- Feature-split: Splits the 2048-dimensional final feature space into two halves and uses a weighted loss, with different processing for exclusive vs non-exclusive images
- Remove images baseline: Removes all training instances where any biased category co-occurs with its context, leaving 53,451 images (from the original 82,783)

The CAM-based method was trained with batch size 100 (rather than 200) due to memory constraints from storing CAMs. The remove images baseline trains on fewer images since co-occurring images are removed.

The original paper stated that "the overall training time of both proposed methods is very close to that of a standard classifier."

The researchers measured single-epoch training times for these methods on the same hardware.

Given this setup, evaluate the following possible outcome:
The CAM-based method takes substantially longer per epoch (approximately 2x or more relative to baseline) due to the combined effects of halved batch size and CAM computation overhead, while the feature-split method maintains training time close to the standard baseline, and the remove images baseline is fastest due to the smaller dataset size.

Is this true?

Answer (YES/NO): NO